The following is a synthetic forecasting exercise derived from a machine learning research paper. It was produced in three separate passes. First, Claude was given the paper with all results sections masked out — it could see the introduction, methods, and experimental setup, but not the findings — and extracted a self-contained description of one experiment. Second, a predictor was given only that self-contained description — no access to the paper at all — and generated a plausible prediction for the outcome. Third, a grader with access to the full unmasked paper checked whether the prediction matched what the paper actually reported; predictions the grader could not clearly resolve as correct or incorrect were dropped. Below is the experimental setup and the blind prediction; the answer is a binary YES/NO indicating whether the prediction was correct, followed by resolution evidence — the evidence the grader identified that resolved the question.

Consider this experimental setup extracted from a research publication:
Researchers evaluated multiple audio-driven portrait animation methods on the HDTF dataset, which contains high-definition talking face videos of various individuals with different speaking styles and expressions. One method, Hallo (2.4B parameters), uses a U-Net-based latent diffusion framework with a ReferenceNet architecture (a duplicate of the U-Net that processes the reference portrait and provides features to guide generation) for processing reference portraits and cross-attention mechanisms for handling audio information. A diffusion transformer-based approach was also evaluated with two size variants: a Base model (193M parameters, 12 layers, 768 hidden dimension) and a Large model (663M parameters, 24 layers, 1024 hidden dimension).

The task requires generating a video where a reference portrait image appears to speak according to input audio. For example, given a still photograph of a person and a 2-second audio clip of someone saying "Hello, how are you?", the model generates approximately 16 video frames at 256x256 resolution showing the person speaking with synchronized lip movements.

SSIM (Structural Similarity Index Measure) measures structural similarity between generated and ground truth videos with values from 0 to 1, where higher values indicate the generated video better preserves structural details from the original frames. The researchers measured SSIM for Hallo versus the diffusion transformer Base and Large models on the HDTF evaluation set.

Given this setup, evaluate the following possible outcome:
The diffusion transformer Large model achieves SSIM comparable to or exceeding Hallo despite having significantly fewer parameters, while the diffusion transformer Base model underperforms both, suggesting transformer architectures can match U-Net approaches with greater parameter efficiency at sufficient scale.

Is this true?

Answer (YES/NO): NO